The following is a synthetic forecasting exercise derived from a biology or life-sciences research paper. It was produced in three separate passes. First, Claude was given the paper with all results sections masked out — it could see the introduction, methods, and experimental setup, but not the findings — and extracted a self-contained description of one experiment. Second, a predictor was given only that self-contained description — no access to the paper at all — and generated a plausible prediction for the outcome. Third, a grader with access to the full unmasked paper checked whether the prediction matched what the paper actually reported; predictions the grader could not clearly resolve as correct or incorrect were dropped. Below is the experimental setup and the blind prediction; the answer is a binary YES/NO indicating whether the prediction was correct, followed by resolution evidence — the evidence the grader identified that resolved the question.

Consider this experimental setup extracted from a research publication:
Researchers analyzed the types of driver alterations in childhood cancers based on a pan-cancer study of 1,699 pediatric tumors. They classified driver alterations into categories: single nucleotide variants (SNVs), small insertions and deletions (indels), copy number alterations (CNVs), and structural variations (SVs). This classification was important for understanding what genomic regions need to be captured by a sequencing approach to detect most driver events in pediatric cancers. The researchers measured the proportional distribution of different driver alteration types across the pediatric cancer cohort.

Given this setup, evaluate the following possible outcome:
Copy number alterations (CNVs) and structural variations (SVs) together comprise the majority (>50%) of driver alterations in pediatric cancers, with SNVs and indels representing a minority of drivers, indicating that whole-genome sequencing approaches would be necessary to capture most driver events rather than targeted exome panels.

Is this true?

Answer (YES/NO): YES